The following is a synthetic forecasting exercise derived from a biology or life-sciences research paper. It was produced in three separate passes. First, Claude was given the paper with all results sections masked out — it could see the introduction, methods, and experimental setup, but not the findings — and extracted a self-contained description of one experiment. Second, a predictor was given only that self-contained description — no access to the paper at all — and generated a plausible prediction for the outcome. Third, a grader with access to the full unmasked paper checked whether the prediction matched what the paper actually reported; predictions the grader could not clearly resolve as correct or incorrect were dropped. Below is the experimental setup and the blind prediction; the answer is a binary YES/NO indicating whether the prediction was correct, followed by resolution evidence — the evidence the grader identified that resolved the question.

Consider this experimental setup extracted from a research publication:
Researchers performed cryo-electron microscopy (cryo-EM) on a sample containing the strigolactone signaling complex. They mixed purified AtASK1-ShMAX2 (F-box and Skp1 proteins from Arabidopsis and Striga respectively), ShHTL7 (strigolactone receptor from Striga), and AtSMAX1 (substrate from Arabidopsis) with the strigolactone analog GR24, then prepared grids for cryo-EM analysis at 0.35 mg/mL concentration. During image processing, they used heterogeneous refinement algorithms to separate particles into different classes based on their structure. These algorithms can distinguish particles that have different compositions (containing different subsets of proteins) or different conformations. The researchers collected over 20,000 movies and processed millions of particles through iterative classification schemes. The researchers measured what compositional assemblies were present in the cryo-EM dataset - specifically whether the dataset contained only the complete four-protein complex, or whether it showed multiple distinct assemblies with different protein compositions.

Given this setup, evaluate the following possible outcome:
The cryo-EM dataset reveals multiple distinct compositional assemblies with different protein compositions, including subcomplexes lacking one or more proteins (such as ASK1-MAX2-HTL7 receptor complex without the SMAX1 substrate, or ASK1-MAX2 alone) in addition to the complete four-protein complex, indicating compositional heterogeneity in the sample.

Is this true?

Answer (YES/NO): YES